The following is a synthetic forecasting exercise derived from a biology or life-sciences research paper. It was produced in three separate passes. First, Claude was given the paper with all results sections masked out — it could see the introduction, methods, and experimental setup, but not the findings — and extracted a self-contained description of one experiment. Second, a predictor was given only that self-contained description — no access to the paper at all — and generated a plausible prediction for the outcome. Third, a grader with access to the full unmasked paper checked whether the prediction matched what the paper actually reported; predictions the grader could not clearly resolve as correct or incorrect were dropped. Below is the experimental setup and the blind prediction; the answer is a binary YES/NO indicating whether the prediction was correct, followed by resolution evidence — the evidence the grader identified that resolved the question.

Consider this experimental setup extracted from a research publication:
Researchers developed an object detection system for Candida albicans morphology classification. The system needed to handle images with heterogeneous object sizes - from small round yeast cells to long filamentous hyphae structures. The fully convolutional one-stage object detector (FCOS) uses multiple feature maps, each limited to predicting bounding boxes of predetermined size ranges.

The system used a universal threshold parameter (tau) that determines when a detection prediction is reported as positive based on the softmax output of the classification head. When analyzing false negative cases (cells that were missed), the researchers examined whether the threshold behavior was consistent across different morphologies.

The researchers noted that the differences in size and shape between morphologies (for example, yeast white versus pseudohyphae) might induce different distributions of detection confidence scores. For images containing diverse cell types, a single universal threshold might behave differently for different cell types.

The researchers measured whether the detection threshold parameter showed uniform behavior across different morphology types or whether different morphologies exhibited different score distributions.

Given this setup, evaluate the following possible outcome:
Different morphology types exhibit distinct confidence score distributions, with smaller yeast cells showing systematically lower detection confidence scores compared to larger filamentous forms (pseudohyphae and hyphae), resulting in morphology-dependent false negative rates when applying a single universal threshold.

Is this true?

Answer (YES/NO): NO